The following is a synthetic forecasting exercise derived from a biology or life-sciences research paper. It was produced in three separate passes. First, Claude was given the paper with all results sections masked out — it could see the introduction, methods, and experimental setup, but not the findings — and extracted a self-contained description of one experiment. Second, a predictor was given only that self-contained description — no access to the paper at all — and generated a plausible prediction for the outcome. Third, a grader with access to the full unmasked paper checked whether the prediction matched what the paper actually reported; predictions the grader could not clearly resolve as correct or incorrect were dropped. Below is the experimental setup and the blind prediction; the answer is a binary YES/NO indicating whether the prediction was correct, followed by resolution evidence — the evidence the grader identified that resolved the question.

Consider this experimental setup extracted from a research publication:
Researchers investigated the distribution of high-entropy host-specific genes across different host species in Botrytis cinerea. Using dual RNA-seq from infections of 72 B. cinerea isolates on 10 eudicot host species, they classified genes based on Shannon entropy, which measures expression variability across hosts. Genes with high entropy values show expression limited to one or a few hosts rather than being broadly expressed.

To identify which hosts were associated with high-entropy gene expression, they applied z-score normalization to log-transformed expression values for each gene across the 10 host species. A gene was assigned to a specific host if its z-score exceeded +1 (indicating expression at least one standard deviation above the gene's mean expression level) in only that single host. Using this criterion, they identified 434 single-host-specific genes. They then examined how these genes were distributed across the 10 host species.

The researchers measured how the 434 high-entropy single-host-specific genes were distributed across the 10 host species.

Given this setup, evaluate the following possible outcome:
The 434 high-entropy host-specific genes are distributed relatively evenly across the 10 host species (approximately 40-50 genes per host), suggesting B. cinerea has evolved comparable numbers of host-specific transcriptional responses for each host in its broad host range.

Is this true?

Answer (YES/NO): NO